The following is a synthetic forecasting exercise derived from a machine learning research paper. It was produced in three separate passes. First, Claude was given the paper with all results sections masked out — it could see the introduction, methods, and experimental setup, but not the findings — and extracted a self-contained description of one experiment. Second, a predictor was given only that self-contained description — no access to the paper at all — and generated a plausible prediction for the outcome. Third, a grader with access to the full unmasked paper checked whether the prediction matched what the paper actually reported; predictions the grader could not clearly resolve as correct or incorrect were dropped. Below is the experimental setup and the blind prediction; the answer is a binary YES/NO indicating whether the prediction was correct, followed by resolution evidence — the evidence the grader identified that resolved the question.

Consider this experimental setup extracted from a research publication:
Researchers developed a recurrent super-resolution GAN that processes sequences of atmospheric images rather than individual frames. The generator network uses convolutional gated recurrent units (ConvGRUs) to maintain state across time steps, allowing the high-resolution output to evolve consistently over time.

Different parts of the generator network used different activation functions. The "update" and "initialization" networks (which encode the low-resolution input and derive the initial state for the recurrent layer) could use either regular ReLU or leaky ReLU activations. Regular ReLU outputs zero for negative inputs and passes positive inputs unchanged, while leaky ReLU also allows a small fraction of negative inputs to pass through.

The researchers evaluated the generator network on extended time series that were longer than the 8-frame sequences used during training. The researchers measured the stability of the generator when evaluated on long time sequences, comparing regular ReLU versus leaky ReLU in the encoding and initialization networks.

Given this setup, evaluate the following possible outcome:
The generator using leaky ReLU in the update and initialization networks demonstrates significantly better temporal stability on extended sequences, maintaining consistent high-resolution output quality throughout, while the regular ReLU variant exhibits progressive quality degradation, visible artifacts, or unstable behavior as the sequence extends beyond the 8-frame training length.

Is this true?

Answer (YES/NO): NO